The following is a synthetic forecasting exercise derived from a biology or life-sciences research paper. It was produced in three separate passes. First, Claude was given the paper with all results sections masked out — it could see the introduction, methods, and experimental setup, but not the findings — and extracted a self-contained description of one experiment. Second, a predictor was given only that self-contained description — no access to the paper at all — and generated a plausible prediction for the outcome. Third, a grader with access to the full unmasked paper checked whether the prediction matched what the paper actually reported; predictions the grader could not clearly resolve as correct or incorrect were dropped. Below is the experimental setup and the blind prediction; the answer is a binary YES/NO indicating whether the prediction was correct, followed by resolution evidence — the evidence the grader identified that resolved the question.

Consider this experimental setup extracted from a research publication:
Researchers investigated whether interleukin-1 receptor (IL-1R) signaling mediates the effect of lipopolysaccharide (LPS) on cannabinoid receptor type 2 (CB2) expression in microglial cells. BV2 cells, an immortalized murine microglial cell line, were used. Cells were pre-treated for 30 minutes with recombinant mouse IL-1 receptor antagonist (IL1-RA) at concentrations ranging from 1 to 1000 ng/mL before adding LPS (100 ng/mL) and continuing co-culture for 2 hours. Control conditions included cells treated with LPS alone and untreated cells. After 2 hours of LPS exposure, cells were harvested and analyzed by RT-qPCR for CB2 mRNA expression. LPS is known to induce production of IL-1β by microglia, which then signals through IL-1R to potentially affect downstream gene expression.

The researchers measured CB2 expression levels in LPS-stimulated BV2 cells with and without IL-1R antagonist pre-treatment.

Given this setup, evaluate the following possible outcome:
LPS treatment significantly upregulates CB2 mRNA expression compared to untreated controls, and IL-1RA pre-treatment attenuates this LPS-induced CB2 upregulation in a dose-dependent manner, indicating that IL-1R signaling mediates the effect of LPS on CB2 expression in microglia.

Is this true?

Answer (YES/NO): NO